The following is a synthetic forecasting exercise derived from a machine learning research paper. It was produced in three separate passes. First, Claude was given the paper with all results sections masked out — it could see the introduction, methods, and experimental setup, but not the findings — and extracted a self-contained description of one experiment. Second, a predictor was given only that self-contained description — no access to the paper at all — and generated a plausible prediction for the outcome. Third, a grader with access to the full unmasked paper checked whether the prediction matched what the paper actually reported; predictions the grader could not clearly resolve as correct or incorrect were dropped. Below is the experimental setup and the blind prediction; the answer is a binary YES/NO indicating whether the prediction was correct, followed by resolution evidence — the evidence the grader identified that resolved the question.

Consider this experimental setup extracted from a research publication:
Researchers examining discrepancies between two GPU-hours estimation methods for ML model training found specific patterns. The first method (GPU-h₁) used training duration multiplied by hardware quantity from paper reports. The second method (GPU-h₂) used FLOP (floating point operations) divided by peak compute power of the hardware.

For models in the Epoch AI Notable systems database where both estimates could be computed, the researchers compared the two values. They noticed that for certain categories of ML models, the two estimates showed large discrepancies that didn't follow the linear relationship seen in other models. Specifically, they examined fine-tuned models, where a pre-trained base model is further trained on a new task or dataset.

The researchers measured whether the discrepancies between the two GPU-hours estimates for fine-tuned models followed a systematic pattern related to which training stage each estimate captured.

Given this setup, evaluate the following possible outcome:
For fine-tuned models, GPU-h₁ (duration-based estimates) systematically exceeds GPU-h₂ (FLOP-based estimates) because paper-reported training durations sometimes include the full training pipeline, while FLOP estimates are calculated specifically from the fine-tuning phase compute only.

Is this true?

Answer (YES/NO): NO